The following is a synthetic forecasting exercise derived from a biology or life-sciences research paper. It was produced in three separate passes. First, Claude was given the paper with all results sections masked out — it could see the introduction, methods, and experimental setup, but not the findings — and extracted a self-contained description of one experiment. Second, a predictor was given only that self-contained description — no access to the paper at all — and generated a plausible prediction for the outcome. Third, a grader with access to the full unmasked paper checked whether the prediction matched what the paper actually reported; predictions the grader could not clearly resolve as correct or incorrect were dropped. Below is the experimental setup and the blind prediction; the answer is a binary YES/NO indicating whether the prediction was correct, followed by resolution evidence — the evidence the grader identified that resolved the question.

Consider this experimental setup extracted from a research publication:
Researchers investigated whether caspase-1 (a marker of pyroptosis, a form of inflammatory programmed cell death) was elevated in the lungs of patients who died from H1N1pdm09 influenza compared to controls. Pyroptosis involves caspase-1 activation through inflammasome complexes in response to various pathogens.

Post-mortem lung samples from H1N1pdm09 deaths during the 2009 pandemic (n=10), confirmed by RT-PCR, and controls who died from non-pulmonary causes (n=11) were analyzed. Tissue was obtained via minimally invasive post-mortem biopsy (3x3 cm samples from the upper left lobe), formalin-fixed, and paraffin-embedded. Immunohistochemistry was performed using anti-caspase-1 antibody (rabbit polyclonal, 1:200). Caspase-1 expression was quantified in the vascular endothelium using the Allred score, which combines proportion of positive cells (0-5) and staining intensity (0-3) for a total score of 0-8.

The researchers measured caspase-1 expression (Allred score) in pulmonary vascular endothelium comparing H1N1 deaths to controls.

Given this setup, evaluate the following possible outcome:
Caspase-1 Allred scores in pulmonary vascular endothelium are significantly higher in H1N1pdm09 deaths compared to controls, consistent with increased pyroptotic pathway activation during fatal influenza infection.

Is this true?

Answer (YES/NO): NO